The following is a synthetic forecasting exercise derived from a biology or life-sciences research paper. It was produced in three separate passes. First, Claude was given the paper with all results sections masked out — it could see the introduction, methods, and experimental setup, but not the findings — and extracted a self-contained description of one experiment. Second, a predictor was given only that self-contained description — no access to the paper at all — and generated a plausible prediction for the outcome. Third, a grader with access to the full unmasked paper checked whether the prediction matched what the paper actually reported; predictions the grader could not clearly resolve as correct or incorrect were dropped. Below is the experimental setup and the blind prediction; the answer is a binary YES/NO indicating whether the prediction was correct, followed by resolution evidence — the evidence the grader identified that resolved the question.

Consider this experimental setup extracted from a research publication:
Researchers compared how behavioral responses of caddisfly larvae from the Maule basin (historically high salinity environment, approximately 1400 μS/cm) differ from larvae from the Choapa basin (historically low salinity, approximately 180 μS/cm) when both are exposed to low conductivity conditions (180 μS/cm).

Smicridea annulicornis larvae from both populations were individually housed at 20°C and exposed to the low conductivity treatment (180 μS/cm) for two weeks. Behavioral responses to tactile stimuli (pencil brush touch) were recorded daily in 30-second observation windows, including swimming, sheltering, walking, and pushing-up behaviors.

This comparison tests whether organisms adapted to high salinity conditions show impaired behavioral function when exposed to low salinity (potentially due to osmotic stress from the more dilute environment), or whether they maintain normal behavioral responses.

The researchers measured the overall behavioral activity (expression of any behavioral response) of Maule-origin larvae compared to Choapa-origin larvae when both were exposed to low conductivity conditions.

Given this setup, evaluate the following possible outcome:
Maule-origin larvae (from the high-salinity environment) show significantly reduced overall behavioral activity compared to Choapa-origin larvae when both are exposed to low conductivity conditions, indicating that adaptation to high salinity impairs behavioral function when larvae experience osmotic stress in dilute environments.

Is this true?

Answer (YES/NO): NO